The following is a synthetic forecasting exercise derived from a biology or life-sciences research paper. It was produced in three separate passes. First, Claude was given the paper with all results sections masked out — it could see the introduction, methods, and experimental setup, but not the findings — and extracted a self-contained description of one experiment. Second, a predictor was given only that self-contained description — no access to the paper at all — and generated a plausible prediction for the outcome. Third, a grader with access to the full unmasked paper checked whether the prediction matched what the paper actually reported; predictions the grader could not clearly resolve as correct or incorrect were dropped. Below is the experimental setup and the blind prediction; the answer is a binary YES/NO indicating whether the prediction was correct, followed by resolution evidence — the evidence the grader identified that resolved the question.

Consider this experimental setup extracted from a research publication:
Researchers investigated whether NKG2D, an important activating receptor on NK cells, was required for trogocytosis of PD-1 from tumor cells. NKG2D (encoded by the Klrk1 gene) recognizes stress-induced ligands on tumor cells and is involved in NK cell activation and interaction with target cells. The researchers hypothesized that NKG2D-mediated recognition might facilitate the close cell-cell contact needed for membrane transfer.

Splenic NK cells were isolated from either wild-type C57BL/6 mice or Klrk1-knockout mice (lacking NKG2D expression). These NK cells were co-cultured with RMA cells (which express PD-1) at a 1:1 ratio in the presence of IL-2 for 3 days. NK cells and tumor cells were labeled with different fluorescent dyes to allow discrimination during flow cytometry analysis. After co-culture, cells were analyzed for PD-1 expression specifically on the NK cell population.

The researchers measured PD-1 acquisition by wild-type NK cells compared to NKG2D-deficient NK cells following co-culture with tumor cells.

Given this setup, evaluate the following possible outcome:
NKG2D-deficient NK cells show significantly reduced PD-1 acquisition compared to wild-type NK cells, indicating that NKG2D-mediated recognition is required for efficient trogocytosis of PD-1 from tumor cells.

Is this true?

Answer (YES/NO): NO